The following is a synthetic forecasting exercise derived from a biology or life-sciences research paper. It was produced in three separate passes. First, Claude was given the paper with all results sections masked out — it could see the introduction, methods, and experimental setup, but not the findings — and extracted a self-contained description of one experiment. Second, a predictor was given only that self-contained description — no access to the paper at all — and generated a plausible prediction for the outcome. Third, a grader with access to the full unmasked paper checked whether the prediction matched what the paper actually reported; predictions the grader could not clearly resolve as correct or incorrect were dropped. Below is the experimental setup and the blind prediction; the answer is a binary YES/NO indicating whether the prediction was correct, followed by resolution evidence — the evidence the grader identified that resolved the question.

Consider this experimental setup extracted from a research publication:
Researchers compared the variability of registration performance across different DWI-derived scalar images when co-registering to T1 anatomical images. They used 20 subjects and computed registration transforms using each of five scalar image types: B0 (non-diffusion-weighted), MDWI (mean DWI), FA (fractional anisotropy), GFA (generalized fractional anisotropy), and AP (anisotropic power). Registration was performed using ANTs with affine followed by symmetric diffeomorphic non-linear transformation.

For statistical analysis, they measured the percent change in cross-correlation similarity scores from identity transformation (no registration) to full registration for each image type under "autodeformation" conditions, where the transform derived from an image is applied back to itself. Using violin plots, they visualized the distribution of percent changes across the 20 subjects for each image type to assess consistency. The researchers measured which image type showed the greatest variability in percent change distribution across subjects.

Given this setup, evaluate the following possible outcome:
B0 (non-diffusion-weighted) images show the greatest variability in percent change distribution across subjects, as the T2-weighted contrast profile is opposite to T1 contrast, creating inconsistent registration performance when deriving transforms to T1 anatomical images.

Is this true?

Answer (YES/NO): NO